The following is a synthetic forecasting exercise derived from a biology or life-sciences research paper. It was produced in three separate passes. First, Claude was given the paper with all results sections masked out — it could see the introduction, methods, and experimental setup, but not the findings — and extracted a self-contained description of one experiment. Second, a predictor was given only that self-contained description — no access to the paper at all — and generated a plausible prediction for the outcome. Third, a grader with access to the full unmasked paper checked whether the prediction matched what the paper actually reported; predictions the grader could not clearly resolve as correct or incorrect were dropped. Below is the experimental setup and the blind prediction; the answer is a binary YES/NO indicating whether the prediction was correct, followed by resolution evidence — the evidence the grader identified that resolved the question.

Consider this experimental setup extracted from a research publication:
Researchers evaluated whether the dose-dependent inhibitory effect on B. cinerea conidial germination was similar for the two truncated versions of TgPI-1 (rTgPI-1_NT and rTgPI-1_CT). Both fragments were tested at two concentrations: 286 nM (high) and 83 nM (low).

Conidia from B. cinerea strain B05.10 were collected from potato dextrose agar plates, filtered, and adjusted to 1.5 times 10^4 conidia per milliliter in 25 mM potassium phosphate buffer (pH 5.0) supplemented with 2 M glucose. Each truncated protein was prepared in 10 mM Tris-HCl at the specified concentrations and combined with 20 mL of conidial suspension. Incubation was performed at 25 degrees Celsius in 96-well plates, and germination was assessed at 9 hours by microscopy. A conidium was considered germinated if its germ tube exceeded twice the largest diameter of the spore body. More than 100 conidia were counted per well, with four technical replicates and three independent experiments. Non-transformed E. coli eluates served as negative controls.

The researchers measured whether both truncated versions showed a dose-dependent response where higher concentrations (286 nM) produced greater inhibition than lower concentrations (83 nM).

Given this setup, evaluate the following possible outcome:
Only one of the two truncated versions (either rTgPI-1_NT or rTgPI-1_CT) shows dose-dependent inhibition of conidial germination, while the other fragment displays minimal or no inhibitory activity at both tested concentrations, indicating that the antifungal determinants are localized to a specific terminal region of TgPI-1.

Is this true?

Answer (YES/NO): NO